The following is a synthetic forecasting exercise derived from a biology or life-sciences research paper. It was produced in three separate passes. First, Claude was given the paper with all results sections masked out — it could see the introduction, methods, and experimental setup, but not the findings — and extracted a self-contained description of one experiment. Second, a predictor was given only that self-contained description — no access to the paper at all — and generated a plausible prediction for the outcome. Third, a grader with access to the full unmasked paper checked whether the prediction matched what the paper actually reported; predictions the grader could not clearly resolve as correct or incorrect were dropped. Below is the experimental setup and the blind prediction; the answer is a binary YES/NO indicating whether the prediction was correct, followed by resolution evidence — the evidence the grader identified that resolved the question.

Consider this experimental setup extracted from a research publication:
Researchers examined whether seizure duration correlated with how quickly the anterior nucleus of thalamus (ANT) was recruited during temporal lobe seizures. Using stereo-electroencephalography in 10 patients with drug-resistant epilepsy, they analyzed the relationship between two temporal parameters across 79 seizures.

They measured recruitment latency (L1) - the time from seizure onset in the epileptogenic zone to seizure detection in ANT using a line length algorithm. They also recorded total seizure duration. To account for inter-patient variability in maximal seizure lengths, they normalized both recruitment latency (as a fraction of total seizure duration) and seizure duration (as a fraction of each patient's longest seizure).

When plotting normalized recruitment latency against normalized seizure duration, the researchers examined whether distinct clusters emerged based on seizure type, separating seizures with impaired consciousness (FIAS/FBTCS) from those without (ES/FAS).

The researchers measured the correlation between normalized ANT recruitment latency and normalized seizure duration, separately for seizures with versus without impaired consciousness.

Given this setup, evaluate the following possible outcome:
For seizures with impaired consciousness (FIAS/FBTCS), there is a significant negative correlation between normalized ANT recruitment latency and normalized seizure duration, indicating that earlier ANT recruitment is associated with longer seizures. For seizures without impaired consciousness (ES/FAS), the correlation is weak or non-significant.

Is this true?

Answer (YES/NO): NO